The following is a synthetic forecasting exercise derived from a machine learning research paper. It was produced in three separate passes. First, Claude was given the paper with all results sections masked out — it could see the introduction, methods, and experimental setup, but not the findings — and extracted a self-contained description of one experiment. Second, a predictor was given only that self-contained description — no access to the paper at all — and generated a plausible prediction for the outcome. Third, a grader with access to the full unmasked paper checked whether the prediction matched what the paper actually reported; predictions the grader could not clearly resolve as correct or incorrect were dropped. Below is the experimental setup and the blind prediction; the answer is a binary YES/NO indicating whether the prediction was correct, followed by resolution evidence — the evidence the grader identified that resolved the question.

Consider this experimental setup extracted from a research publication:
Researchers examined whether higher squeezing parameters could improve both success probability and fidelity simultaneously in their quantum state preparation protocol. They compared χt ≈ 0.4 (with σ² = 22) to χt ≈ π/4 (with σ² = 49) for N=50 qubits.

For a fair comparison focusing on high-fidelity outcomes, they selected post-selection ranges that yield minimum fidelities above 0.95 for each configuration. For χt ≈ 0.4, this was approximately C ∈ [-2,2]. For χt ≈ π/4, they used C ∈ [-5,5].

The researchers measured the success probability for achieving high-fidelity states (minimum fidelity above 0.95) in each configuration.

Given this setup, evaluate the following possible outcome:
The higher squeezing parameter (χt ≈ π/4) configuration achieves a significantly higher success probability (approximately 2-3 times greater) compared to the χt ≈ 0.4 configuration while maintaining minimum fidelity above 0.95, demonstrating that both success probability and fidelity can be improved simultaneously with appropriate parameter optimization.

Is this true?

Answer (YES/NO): NO